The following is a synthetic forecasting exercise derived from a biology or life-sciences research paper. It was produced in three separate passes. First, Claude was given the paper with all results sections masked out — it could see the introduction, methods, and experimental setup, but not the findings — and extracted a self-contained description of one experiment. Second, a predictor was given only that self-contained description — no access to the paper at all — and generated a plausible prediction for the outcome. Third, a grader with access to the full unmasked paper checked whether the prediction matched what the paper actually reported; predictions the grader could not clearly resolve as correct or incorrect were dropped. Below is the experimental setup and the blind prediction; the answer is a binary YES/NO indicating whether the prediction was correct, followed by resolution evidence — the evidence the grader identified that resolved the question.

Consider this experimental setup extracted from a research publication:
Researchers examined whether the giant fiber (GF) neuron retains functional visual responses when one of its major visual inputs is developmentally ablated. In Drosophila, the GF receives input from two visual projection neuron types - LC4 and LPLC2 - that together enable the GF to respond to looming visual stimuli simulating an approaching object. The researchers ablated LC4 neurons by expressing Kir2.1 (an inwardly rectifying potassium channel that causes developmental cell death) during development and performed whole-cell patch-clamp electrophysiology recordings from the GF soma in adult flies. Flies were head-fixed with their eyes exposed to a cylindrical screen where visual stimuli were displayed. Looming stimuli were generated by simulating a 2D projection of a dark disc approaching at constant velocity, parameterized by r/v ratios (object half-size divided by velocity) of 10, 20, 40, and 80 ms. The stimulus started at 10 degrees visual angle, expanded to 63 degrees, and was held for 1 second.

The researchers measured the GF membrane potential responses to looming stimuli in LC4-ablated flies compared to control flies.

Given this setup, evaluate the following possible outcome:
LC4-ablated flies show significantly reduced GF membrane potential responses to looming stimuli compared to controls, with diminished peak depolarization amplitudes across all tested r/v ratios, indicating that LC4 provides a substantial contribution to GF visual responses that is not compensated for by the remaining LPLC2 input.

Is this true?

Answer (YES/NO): NO